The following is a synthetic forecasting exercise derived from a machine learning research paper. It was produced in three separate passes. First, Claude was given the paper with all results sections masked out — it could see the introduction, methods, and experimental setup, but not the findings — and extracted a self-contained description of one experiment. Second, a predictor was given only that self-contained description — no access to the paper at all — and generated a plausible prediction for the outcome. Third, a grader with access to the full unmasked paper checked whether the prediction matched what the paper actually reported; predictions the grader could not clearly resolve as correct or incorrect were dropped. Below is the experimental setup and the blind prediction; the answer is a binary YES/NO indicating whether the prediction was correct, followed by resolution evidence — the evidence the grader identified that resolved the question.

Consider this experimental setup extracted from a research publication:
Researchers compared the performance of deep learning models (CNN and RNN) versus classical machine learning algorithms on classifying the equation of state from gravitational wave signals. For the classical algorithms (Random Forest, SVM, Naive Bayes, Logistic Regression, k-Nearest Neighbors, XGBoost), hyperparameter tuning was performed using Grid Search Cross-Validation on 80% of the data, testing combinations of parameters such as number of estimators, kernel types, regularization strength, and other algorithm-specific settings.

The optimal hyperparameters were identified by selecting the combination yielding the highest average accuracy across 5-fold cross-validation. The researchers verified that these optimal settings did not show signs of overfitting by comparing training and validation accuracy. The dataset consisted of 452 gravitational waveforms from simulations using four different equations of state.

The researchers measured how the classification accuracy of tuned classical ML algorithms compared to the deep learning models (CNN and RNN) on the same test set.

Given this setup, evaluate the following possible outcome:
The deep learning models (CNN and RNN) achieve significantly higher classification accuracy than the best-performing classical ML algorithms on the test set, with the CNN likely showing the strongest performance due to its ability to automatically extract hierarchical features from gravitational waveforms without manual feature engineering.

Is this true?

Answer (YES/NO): NO